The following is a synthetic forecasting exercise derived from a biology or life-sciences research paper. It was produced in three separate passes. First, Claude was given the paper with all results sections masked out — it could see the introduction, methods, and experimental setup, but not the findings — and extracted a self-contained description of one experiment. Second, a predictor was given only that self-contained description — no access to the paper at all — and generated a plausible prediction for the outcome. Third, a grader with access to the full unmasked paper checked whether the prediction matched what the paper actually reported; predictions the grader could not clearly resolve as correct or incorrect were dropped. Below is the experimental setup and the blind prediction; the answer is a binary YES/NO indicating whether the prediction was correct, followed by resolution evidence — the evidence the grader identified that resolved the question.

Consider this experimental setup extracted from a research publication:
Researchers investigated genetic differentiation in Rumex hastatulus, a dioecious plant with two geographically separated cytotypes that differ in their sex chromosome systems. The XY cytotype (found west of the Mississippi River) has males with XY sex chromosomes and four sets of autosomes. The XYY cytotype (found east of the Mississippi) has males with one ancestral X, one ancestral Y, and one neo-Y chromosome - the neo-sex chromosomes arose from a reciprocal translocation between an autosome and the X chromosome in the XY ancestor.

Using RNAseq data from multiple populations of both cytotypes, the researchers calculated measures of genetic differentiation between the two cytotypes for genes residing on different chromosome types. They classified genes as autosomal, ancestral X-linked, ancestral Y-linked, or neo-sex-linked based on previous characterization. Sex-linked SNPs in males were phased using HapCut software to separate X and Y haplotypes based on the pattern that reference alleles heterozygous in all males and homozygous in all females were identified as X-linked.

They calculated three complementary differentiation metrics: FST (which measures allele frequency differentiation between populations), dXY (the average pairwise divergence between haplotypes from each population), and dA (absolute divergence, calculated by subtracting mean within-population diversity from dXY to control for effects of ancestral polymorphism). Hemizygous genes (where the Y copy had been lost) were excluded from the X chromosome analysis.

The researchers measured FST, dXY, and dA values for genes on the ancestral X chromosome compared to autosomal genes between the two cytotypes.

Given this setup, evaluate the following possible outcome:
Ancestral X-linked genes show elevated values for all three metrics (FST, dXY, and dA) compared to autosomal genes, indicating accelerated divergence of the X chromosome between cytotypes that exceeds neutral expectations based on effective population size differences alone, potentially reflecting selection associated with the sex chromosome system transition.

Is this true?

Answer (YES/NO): YES